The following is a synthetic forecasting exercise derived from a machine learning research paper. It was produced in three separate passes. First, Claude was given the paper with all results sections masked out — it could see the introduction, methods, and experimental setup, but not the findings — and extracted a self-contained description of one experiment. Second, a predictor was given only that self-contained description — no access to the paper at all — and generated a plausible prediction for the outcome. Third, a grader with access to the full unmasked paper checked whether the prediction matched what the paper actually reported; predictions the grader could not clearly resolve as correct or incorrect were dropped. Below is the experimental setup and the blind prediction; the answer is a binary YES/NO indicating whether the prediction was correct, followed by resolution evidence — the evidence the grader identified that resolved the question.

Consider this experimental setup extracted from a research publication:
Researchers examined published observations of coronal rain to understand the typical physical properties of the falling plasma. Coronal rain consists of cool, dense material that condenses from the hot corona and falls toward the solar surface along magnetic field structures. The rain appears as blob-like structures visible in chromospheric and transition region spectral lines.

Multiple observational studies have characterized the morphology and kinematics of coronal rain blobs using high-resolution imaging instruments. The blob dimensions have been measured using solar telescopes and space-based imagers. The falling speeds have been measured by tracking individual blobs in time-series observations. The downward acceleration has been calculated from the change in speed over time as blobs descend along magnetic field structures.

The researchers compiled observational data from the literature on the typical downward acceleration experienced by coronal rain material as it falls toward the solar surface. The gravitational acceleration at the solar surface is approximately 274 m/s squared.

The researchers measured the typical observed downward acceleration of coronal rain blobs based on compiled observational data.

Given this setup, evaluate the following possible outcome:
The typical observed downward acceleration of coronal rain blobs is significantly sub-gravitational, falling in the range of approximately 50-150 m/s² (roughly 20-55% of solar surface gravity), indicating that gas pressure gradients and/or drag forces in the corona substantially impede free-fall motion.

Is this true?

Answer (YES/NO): YES